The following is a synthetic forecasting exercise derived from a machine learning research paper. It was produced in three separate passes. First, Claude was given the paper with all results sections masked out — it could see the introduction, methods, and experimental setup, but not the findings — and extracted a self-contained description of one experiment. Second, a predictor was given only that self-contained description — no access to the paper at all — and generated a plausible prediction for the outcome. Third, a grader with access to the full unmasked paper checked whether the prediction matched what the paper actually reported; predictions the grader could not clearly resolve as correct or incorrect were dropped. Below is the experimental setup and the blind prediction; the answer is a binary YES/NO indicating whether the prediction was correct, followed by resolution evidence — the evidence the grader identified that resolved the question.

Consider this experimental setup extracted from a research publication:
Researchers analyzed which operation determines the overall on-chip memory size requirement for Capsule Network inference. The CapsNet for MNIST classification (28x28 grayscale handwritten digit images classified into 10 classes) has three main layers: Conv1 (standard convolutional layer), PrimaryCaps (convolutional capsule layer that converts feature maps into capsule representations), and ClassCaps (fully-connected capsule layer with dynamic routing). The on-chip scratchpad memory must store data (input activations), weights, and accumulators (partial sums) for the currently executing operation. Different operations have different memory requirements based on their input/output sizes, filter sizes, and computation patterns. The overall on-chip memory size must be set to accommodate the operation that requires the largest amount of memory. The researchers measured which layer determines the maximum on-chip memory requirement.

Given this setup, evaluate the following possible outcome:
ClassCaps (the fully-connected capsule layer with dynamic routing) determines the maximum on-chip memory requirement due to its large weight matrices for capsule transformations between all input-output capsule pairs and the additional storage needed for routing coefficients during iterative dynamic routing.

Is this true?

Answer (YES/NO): NO